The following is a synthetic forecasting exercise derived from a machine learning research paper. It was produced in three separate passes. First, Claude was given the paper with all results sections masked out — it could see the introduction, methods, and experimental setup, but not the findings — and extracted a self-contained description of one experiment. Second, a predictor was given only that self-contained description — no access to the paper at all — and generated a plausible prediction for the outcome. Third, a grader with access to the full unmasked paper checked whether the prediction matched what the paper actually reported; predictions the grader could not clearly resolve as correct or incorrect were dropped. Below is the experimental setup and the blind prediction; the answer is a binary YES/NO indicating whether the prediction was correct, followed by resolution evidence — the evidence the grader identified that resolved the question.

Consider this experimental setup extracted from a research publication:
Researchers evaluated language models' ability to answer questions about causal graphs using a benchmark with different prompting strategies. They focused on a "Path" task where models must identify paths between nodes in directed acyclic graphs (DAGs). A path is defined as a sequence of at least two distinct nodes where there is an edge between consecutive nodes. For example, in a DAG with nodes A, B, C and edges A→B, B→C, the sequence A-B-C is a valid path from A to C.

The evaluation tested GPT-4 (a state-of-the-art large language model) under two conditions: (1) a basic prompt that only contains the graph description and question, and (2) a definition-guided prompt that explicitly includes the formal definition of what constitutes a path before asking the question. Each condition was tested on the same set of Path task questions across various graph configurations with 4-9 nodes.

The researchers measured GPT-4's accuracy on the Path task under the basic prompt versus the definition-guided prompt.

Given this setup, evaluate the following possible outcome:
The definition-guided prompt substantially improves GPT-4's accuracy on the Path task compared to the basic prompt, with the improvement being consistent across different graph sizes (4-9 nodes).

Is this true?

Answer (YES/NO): NO